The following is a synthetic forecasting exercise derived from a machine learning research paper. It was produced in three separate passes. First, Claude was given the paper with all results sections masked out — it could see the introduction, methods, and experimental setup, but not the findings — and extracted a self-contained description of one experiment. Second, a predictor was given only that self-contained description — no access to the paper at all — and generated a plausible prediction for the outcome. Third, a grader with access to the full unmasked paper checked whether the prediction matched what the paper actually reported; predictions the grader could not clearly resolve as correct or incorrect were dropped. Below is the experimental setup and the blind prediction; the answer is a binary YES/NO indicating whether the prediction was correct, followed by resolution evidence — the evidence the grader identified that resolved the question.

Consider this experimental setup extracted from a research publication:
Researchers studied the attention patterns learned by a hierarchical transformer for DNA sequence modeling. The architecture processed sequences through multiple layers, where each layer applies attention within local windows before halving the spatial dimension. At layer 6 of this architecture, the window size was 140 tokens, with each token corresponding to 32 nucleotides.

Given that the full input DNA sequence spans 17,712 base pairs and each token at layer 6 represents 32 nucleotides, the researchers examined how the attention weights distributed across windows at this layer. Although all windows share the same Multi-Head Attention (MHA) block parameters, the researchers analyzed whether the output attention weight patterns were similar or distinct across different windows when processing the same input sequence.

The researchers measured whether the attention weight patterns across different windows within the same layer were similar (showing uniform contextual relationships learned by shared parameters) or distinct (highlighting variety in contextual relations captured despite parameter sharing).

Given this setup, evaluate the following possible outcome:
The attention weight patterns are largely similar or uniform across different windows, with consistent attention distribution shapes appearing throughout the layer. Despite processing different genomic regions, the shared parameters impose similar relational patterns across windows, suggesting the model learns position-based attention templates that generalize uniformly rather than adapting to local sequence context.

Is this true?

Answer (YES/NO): NO